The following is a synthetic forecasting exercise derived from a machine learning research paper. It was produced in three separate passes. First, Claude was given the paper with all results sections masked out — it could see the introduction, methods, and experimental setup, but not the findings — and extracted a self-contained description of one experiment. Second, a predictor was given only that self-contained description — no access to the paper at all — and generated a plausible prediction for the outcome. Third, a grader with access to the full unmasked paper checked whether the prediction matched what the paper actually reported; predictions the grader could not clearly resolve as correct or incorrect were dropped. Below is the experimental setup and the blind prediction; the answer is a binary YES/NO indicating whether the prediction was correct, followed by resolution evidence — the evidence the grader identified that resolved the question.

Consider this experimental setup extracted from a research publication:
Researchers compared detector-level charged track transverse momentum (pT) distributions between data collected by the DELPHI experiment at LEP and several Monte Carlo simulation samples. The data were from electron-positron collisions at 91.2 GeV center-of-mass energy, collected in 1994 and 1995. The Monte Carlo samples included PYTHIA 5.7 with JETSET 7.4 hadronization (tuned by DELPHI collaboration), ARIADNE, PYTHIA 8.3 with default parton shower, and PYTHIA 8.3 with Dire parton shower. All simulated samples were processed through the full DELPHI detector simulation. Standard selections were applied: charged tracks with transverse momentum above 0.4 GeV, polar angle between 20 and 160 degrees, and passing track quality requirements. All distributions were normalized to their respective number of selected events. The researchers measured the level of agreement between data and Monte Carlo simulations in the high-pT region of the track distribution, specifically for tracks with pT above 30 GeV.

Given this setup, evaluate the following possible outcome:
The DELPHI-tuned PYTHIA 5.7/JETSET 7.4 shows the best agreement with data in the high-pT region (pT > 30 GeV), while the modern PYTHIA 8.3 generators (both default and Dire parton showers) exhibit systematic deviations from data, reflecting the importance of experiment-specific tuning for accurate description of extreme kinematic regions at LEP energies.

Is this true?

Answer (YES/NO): NO